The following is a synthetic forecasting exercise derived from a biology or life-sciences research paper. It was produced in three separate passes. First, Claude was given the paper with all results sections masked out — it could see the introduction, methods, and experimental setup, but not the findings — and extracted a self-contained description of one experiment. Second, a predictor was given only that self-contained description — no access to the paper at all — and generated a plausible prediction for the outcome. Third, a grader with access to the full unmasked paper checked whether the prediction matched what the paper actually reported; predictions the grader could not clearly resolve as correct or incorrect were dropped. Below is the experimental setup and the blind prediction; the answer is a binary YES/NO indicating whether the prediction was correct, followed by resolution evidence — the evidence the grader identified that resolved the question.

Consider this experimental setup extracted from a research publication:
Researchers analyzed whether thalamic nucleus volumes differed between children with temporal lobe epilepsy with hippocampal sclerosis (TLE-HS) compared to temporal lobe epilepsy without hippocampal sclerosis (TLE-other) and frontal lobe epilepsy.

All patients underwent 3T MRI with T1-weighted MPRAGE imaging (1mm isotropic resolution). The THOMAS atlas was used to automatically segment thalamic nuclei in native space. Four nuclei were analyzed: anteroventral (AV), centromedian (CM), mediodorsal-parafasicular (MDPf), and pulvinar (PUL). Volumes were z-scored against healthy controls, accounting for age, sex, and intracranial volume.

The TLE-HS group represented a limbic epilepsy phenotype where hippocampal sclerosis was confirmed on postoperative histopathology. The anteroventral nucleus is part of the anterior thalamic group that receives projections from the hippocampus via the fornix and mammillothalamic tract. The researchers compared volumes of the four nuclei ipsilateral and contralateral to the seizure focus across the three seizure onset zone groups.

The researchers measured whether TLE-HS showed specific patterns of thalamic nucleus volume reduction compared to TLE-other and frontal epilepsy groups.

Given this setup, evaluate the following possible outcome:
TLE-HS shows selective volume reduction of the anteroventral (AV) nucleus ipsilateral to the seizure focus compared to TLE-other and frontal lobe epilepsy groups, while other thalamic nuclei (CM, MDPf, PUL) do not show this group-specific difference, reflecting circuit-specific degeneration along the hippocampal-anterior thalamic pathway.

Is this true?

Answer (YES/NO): NO